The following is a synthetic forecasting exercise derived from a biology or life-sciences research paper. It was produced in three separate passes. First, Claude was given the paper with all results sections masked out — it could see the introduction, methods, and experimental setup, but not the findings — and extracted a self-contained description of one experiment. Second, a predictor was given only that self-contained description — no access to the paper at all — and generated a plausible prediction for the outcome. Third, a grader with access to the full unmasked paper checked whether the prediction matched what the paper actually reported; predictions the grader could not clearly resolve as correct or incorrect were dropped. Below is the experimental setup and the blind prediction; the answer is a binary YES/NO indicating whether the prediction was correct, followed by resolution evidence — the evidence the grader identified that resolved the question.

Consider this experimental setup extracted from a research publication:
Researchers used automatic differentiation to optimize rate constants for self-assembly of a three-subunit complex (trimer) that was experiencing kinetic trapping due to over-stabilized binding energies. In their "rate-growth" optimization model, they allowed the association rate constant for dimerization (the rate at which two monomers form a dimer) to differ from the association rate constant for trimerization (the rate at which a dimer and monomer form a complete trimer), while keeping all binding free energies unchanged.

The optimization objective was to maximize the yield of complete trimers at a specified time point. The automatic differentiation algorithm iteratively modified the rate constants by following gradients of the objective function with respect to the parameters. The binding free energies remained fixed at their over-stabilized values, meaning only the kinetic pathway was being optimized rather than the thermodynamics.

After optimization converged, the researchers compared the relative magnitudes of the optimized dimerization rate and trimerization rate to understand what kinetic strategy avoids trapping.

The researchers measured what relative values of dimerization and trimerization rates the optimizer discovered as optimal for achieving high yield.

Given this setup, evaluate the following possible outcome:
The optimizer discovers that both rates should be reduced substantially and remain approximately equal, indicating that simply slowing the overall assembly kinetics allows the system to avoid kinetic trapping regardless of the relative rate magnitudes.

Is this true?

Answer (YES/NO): NO